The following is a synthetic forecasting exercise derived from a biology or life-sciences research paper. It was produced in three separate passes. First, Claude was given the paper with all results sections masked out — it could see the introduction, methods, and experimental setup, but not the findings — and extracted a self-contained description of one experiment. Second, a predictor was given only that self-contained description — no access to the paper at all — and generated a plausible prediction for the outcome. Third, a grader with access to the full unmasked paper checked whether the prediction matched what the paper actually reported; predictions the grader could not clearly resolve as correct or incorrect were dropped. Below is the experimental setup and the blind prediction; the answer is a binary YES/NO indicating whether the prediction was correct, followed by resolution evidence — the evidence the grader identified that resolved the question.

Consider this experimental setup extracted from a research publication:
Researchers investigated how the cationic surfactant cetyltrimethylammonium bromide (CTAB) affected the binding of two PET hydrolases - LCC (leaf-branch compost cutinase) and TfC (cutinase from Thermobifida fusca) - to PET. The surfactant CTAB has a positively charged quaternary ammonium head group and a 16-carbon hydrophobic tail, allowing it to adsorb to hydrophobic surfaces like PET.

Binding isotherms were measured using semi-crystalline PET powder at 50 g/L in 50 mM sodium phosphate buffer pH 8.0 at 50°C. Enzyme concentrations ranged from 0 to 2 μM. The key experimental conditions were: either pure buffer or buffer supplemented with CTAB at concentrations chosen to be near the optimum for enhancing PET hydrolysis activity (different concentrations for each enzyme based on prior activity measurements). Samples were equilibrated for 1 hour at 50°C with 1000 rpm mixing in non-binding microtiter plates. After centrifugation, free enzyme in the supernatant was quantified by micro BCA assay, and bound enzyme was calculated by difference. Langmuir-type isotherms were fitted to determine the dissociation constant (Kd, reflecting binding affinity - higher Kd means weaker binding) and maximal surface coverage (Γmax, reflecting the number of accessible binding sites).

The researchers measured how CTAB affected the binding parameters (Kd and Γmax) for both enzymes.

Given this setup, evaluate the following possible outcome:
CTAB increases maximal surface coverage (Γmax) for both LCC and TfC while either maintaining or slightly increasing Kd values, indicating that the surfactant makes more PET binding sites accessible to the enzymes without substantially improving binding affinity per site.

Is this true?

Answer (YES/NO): NO